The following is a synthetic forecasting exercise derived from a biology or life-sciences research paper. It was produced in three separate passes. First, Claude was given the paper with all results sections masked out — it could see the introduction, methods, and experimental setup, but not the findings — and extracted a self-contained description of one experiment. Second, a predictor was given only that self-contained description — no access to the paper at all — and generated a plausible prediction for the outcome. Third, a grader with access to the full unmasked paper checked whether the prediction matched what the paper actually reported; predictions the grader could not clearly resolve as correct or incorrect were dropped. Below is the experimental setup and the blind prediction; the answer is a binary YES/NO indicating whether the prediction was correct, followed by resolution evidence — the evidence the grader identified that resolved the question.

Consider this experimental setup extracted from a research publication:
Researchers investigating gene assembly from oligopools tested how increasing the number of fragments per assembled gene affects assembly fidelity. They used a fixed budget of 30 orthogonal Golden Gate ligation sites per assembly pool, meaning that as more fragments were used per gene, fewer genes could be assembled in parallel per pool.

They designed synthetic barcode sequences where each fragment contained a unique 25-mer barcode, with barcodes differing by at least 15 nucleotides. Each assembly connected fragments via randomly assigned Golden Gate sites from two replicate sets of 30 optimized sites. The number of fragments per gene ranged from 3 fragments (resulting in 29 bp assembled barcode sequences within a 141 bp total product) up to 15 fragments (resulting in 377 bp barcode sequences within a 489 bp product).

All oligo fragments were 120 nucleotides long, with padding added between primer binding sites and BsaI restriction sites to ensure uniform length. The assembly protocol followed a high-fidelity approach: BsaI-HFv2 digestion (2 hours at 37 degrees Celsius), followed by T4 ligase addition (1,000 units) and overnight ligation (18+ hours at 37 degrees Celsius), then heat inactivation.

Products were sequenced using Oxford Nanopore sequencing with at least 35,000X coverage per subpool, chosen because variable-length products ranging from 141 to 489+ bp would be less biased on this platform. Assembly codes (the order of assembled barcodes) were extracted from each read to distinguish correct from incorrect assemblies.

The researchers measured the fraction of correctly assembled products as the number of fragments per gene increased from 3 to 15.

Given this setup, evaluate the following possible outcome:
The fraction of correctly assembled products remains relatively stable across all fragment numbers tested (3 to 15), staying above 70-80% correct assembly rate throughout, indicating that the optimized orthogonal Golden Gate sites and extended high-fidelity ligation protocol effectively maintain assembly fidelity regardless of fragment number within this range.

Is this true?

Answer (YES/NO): NO